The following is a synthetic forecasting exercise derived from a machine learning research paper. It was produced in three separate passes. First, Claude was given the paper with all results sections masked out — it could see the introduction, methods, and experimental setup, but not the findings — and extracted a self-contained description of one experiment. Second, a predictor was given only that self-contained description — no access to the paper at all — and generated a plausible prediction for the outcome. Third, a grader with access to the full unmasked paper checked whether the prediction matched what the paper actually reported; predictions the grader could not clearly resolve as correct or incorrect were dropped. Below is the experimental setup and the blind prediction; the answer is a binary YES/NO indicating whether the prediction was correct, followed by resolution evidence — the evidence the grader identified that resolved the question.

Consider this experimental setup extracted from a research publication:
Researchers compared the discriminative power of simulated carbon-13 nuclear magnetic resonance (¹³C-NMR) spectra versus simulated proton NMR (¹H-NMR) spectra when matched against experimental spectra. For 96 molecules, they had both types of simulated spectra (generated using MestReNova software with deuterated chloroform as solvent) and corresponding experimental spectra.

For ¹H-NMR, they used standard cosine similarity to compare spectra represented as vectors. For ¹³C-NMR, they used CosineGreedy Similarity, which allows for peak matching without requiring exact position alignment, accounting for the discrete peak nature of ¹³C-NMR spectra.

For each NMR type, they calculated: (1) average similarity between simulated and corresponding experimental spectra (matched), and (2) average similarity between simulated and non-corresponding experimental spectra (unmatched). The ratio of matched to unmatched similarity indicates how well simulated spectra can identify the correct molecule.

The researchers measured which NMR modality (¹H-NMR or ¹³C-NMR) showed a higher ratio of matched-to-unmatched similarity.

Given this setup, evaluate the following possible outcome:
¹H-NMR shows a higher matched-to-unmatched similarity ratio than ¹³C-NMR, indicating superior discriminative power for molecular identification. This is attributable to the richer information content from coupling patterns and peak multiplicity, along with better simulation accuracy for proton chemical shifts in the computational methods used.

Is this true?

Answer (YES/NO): NO